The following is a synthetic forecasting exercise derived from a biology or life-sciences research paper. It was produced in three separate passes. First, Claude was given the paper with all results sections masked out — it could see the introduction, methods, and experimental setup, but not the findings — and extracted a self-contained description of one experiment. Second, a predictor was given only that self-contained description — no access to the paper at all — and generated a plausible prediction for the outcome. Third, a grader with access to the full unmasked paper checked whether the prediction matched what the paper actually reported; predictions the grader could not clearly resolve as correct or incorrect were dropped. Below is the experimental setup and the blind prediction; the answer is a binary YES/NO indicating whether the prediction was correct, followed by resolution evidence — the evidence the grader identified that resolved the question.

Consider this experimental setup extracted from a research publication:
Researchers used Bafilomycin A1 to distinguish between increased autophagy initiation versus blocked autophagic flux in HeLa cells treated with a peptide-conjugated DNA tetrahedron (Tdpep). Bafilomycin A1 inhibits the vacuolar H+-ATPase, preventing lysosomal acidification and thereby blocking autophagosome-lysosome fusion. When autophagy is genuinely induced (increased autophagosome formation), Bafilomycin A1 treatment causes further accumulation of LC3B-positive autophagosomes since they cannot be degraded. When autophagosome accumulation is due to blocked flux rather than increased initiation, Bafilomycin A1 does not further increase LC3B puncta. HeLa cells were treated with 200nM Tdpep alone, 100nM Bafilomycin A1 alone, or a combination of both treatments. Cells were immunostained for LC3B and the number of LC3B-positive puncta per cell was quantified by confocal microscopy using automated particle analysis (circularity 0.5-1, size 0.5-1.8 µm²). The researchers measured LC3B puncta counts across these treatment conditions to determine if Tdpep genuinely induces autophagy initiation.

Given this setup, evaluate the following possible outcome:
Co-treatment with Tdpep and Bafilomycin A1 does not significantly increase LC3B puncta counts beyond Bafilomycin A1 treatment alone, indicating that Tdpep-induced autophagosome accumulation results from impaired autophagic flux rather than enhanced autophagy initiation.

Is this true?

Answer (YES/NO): NO